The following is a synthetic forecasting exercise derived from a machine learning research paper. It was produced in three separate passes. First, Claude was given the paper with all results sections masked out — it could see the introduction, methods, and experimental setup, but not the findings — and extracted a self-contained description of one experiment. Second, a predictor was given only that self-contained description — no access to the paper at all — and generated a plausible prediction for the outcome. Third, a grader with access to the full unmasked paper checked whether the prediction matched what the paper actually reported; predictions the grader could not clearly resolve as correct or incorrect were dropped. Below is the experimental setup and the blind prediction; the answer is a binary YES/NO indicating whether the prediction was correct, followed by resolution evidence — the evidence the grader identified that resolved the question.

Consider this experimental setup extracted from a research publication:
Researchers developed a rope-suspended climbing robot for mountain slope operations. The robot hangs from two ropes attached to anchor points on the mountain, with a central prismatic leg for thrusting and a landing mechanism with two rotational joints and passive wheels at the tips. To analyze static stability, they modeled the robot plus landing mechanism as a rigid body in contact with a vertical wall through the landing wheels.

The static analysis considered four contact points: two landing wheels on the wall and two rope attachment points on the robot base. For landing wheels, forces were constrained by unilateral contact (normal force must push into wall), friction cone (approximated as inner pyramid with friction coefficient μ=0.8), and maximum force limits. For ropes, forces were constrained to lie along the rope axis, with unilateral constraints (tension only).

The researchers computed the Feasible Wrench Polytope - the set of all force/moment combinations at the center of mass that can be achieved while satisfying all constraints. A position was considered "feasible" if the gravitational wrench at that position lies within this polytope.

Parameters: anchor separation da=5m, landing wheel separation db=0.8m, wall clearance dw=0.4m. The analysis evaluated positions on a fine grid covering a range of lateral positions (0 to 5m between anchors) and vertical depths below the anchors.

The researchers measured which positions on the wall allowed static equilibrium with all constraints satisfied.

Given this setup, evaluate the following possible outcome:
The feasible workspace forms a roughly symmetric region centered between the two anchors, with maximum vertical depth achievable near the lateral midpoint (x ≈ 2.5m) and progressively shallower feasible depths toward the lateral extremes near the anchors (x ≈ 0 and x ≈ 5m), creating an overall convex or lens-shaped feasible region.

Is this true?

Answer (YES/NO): NO